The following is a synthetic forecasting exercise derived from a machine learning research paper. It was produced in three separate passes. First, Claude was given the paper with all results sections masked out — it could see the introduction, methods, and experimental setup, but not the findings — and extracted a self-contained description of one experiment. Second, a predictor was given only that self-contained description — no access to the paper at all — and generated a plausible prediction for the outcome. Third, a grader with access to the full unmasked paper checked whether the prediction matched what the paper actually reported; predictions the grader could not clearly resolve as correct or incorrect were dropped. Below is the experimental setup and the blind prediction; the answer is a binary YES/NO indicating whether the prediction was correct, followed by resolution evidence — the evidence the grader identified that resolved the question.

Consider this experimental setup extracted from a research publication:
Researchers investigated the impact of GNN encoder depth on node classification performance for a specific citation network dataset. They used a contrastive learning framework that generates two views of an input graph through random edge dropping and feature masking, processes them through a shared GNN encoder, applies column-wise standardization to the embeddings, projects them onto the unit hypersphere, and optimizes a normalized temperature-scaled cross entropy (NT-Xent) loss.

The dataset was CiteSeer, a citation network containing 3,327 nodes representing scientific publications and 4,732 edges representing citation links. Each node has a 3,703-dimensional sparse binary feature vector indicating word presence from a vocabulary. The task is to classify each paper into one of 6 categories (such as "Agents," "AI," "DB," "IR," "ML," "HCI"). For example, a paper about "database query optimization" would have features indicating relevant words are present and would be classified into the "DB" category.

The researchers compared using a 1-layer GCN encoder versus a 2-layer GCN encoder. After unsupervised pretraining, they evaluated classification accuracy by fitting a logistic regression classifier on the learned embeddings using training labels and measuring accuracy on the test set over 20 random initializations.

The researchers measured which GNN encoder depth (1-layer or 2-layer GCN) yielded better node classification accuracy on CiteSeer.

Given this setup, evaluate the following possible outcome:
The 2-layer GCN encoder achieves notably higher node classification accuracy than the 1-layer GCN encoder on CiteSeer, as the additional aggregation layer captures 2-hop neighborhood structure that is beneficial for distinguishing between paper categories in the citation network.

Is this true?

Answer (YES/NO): NO